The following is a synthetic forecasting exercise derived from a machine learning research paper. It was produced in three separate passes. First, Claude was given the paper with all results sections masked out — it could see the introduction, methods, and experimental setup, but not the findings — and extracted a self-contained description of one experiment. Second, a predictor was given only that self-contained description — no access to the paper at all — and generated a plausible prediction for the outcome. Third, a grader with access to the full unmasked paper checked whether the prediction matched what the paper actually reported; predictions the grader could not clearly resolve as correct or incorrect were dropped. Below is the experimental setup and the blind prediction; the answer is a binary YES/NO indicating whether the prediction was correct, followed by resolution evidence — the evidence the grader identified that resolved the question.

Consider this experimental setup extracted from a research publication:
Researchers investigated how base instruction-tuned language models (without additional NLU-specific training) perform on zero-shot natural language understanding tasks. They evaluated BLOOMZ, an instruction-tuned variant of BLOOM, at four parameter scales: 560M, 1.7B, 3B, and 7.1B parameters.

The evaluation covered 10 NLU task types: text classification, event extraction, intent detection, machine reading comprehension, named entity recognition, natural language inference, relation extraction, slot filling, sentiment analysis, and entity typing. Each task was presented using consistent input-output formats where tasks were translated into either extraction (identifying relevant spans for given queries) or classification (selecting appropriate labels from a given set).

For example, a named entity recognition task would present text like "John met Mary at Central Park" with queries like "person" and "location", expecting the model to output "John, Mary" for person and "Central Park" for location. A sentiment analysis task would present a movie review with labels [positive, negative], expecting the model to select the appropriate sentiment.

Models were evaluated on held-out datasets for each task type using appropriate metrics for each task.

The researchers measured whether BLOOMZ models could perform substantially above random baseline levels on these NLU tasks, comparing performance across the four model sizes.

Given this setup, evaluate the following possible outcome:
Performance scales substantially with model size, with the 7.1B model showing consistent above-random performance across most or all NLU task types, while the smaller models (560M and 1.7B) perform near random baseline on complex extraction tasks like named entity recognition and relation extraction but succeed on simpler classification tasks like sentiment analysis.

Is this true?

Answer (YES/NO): NO